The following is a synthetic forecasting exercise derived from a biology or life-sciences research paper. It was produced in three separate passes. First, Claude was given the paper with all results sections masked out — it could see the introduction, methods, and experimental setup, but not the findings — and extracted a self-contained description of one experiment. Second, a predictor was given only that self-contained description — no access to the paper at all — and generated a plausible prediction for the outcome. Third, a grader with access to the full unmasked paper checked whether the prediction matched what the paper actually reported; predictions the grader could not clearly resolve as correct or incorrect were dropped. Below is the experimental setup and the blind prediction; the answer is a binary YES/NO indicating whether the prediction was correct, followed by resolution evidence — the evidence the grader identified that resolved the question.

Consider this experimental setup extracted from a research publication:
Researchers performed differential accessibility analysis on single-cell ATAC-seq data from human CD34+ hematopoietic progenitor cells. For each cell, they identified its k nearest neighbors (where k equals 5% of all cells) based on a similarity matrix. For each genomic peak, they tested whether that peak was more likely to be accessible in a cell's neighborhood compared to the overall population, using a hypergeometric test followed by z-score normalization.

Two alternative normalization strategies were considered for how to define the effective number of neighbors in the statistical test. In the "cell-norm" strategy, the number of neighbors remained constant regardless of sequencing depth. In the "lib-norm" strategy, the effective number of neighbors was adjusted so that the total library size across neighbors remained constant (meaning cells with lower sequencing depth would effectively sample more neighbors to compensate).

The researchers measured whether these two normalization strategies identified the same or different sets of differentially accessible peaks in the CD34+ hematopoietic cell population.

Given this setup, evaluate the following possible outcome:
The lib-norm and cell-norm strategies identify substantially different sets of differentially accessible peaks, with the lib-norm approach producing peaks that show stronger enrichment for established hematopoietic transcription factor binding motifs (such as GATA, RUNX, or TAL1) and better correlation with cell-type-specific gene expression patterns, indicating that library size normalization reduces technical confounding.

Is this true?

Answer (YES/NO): NO